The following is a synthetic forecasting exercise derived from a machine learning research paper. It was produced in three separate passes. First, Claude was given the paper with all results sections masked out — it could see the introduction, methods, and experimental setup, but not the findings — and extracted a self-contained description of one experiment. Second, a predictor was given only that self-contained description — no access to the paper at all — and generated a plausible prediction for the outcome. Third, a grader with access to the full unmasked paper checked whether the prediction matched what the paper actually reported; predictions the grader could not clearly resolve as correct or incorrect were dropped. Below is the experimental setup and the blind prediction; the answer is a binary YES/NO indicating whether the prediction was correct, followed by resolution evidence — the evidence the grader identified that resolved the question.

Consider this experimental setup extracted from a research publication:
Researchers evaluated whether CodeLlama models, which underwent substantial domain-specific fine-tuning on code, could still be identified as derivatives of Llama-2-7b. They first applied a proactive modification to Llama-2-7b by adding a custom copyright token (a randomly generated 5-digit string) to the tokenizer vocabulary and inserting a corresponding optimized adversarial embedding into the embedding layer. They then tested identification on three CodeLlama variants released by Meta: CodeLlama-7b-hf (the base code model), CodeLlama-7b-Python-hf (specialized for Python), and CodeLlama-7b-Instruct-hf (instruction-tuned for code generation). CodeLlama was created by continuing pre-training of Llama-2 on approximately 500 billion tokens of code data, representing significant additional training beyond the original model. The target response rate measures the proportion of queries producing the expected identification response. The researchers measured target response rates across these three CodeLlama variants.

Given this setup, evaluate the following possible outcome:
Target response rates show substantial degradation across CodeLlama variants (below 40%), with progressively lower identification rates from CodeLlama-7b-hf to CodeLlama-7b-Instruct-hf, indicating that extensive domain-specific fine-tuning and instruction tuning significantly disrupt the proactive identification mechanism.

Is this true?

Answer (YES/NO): NO